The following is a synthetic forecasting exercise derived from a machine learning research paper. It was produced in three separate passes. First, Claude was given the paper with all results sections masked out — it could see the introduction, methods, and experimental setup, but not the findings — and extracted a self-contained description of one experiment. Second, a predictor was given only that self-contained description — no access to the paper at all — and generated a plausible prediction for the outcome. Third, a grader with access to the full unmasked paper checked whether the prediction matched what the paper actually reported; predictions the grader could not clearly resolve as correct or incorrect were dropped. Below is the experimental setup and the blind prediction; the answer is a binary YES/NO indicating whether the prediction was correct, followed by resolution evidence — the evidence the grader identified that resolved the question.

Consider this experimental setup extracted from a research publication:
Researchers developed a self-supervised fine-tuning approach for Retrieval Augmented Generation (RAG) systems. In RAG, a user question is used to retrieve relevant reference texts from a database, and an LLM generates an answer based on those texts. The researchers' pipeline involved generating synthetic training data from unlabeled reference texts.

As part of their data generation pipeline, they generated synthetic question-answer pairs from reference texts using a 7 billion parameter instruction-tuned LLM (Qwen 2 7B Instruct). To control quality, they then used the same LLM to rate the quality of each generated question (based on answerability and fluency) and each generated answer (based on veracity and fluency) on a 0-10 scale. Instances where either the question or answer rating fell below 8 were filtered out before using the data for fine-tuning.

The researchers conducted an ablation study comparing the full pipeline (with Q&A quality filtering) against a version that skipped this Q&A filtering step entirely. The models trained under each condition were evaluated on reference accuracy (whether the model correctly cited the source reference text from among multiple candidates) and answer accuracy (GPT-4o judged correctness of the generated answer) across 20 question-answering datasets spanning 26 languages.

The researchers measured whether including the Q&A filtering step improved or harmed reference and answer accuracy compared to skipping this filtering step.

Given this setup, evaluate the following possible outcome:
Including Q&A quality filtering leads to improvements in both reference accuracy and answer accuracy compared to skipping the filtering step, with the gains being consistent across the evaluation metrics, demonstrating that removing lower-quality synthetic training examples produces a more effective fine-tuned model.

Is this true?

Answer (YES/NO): NO